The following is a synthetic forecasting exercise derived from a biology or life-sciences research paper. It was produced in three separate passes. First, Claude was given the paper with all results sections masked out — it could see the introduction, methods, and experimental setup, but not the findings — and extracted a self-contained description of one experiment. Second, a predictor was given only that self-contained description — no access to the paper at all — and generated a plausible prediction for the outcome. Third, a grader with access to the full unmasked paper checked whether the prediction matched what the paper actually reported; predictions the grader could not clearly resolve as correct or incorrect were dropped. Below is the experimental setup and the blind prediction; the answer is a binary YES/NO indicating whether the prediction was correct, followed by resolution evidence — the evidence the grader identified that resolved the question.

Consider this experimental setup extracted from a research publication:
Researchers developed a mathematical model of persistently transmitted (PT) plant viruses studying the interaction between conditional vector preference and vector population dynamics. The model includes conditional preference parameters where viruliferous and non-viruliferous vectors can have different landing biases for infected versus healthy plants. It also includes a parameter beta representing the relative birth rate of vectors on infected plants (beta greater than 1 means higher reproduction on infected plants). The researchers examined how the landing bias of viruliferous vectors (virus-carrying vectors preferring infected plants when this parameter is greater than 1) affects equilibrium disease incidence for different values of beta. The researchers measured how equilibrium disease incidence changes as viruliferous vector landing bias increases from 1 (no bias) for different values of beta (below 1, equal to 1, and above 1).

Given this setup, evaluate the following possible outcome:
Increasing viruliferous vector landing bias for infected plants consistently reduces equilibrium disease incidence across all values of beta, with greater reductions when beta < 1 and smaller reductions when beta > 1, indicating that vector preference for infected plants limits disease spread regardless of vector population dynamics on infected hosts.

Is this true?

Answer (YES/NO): NO